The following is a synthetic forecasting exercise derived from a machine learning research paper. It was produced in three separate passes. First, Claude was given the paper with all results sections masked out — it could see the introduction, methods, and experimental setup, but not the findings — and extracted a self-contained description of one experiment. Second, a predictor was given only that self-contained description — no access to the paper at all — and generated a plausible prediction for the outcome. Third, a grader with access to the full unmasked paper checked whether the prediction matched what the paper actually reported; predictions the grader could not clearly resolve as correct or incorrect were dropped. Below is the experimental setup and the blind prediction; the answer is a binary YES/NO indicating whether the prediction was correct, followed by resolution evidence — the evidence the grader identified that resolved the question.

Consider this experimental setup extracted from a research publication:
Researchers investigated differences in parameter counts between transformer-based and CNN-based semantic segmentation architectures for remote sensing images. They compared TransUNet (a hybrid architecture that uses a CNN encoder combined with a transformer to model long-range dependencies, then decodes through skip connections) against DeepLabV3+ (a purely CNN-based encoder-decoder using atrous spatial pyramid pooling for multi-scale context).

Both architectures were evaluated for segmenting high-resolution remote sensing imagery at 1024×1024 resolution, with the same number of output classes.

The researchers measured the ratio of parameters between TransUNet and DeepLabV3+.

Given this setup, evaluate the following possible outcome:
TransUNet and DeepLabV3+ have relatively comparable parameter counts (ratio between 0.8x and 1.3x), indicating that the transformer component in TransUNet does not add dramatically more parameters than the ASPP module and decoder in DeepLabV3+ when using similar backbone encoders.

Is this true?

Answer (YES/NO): NO